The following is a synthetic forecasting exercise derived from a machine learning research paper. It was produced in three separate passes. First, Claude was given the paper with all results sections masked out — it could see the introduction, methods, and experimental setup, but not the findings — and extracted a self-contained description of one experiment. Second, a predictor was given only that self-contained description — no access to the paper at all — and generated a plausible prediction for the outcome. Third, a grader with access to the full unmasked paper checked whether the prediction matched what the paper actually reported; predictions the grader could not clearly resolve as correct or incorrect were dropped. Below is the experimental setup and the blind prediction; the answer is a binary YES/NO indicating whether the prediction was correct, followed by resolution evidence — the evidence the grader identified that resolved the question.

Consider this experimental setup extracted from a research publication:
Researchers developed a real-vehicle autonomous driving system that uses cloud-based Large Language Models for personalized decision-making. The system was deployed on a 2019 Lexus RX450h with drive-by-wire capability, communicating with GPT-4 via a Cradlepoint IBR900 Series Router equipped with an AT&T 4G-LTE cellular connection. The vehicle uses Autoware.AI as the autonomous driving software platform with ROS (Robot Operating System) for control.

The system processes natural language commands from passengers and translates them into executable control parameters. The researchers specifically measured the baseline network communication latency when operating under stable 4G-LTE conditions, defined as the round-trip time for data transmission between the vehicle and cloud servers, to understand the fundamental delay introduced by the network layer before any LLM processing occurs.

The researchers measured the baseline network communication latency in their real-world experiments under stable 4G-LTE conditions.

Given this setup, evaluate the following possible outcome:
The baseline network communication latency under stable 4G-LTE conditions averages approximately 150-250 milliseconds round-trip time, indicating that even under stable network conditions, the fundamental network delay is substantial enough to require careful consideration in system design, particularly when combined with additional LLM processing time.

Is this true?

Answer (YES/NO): NO